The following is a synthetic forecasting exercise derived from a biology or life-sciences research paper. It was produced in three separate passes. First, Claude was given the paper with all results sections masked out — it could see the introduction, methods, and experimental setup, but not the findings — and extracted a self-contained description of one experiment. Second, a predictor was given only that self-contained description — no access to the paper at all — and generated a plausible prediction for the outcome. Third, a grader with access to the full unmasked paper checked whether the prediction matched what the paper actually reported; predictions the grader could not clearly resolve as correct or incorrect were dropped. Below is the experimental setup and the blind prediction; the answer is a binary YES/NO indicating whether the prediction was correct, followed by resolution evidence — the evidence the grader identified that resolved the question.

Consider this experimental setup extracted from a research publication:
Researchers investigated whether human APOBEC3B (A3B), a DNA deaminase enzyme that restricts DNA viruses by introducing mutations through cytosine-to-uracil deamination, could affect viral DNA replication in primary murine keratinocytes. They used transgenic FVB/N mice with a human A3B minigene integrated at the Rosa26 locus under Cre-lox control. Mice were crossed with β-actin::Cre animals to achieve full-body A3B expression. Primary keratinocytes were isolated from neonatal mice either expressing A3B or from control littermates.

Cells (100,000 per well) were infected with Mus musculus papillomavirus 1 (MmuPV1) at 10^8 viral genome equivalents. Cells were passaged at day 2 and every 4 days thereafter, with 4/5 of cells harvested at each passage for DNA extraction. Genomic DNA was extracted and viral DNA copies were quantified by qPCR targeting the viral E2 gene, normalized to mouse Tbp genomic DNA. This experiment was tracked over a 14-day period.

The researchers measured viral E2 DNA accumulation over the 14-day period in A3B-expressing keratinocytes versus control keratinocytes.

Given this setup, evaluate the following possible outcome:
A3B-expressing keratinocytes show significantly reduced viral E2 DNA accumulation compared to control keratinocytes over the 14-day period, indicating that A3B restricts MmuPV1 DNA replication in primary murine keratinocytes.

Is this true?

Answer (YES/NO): NO